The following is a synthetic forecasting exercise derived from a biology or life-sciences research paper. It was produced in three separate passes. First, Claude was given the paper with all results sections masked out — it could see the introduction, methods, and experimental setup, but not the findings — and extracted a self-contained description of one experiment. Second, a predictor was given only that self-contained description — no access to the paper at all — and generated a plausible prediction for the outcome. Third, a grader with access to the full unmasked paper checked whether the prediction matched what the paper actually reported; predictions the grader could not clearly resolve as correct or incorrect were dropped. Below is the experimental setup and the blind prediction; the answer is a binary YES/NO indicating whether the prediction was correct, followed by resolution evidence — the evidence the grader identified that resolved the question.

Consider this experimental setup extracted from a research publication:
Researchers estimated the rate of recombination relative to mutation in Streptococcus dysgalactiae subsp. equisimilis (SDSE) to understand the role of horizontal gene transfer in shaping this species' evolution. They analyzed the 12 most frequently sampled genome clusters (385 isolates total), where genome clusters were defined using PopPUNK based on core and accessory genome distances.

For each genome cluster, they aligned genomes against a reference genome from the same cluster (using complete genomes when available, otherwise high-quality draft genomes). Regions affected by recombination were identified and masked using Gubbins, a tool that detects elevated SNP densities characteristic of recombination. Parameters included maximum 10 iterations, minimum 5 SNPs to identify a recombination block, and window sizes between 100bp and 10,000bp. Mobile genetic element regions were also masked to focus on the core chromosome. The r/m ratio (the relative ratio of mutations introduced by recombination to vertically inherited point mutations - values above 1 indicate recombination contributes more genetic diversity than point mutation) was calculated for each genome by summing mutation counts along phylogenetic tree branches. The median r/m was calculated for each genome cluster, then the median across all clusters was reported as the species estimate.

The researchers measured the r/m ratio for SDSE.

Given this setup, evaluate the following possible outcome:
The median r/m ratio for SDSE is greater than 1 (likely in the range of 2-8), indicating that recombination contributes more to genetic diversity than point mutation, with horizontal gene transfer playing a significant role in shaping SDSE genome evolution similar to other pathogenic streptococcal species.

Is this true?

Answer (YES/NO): YES